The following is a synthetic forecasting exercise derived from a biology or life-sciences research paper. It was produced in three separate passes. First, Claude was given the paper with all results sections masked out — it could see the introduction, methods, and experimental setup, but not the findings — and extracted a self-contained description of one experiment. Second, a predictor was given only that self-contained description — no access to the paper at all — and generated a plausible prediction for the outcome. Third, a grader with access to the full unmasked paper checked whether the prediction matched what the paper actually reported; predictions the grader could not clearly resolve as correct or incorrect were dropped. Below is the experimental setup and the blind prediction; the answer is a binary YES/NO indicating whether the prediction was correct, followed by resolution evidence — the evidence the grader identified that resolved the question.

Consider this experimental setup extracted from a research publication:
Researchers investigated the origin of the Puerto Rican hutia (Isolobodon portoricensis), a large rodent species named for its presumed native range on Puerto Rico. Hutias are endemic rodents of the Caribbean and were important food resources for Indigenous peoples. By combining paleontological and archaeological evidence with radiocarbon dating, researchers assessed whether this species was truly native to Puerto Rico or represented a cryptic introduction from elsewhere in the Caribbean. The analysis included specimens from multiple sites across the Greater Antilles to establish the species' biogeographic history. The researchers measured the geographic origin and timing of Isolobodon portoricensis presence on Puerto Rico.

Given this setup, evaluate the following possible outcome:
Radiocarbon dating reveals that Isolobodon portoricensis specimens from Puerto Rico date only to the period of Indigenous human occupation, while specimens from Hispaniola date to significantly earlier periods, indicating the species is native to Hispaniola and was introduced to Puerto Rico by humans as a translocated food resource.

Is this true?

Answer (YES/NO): YES